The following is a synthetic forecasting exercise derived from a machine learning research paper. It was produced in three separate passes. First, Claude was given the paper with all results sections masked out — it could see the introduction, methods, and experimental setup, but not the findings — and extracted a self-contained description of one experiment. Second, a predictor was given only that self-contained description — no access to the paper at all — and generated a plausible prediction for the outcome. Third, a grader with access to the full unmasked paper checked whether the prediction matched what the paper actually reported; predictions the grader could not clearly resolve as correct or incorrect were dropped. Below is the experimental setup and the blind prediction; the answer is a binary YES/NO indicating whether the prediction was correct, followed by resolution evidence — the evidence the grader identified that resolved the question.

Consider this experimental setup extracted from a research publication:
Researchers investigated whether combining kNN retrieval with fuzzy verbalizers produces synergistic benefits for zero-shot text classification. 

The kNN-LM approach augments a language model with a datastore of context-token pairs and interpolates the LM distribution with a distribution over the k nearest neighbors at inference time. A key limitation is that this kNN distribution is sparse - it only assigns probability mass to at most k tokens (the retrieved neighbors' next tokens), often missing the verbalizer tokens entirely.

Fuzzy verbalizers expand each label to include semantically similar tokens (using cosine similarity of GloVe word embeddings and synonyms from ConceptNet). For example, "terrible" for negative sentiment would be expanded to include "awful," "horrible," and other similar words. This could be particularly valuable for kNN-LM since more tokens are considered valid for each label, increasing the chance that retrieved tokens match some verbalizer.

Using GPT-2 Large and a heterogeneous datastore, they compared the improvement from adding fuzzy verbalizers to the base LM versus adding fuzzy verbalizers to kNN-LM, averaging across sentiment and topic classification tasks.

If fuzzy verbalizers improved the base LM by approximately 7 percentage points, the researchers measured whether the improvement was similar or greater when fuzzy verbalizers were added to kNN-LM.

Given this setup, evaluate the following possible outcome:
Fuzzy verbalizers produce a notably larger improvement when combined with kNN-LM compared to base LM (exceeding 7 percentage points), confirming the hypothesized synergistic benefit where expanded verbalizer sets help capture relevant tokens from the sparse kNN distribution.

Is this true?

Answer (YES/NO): YES